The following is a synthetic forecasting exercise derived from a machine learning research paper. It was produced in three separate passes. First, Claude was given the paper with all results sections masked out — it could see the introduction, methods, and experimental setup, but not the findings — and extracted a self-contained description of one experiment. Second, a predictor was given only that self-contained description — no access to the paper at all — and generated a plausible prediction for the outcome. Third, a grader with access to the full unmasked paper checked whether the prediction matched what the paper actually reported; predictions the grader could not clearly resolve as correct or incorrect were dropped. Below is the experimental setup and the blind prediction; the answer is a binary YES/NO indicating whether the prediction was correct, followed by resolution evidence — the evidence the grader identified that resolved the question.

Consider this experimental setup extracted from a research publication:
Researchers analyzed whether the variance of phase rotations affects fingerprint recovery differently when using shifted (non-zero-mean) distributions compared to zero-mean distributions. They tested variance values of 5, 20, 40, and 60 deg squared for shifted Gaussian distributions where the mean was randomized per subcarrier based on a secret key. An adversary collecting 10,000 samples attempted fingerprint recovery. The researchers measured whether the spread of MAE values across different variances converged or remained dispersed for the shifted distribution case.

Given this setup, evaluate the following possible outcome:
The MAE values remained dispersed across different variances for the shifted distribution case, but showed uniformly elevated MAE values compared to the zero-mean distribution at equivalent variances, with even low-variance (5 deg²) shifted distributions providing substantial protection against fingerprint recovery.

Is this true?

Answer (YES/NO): NO